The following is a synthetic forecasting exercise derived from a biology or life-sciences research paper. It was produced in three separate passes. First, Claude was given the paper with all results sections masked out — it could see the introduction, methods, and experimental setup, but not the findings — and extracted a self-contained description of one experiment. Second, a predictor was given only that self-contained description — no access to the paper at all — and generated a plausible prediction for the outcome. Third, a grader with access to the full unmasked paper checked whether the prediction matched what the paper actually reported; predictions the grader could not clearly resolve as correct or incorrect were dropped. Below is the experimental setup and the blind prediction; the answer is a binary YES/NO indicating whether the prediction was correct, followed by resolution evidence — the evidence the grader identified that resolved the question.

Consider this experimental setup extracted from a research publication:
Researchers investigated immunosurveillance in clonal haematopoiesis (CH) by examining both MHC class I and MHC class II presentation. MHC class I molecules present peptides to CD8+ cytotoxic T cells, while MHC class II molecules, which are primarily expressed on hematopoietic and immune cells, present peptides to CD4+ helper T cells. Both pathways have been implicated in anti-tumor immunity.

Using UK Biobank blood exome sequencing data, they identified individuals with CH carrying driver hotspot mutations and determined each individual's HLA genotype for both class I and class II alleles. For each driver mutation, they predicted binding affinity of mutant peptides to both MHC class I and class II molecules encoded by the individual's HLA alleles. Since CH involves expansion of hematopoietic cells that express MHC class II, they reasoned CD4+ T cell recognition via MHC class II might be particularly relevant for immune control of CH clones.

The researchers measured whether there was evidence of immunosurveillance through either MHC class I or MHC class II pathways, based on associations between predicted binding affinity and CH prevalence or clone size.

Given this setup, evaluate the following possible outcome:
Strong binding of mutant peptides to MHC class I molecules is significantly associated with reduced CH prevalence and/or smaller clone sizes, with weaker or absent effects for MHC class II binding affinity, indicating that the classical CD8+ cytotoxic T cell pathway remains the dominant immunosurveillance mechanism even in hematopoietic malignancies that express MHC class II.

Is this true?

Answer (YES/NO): NO